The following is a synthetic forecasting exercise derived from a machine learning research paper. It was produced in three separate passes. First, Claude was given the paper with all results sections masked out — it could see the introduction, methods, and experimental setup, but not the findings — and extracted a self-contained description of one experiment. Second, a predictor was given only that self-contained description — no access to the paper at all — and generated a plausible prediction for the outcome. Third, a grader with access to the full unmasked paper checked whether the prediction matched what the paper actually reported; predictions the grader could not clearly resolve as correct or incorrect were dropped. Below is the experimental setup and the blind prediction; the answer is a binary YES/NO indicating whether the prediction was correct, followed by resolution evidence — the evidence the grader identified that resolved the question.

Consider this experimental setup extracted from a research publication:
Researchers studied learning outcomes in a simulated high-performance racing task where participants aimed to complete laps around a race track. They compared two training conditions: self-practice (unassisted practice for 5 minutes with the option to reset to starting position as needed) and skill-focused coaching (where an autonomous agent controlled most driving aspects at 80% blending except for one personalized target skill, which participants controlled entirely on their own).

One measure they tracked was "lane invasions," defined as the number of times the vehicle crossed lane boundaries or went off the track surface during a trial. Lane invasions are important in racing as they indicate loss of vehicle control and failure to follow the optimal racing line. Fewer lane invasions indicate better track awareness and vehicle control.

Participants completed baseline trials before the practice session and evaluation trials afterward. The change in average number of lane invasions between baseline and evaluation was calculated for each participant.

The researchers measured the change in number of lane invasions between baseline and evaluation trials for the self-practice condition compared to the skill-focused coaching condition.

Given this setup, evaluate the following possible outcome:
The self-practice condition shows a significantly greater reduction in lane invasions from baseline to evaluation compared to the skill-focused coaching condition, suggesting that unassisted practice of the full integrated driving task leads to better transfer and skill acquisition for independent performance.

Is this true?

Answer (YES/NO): NO